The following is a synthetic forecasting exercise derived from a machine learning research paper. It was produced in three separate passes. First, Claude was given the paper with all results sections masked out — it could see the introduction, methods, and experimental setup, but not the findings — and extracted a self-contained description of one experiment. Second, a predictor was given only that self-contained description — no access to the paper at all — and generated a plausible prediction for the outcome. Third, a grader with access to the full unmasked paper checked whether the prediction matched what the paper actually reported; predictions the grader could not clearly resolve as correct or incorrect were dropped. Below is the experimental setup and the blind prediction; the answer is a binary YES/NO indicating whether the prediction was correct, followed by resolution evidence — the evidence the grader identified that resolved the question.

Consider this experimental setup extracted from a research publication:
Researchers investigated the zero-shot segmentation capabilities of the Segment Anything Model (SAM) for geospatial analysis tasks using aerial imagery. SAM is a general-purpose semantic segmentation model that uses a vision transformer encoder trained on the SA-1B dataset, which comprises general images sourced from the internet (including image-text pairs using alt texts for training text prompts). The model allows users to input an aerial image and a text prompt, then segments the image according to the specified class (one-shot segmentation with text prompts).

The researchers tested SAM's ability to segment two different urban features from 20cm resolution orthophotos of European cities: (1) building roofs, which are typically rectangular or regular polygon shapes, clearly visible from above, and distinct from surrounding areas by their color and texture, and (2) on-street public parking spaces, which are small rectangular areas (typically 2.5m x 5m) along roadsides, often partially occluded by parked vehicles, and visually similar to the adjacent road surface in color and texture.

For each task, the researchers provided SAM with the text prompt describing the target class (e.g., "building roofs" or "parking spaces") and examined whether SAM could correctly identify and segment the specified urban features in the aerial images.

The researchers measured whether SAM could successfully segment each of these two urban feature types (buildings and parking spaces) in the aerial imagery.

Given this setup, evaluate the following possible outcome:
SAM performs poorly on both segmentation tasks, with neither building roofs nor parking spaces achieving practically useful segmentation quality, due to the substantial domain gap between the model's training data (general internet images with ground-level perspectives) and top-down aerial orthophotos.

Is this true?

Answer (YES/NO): NO